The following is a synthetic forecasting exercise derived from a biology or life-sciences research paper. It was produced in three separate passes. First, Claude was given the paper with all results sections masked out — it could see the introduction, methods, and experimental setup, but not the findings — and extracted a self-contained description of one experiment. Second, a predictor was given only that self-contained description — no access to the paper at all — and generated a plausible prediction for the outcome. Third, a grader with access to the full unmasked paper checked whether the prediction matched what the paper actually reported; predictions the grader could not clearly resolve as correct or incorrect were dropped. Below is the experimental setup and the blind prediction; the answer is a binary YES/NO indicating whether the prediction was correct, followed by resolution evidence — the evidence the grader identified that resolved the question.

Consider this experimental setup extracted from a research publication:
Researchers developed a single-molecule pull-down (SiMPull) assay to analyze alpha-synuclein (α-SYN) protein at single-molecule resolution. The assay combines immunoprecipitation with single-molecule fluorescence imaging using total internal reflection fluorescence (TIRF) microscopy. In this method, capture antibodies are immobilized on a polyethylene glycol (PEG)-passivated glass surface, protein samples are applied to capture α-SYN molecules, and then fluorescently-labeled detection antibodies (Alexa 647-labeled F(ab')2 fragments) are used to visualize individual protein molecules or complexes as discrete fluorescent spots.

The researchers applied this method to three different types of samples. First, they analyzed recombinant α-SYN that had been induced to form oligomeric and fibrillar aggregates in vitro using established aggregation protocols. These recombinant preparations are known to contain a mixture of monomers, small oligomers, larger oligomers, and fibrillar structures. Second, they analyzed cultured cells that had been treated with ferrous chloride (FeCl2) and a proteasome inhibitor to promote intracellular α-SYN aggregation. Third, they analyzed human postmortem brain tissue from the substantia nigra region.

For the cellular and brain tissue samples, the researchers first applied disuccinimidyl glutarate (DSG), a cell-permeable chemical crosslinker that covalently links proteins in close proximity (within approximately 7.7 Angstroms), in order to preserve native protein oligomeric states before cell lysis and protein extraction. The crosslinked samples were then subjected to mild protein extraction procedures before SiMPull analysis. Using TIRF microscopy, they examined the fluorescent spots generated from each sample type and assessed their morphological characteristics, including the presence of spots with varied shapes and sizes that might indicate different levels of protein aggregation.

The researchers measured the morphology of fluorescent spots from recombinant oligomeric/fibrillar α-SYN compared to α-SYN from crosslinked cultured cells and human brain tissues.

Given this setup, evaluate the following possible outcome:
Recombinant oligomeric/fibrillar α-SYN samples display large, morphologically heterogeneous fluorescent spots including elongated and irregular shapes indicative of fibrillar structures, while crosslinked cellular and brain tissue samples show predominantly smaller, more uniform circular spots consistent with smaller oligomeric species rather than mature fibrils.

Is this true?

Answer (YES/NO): YES